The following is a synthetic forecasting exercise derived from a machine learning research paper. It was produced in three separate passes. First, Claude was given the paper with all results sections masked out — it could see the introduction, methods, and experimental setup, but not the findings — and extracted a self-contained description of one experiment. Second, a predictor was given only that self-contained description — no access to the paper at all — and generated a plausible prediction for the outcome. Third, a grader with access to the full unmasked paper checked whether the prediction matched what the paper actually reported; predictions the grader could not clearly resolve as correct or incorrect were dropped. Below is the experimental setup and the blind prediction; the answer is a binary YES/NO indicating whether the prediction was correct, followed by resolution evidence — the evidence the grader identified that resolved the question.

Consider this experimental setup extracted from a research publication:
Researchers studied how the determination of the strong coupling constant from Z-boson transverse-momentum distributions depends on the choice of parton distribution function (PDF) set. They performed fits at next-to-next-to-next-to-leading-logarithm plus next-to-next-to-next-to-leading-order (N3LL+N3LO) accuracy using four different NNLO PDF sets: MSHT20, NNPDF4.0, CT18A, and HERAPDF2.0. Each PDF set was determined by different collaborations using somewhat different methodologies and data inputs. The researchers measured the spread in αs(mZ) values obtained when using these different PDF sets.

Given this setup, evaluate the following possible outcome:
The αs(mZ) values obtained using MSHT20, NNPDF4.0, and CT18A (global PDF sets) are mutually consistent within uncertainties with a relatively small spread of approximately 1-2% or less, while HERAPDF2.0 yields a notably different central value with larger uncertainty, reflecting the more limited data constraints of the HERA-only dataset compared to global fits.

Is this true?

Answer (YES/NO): NO